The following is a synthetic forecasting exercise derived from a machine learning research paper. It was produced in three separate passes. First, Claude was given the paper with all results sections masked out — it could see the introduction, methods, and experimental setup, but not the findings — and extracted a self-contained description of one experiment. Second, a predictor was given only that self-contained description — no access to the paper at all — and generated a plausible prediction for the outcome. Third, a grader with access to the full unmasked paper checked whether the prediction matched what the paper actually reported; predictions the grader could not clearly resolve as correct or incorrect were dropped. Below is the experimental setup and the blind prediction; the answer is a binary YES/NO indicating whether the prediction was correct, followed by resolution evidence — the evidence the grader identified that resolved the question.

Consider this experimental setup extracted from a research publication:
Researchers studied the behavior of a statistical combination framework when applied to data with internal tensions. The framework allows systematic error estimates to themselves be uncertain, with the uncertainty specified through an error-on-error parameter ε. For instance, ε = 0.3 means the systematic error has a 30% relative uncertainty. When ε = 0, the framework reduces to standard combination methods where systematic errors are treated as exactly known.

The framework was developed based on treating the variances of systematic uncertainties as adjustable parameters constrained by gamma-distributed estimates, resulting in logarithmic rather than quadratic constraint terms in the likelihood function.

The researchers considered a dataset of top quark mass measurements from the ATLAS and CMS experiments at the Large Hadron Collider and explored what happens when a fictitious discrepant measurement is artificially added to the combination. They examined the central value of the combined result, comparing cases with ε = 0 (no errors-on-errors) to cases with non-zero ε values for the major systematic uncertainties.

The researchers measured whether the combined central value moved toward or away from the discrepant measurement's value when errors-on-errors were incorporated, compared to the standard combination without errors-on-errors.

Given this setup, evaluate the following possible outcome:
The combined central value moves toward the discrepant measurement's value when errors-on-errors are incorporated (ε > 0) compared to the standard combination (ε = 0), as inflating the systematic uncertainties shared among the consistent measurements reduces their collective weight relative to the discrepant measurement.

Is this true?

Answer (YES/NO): NO